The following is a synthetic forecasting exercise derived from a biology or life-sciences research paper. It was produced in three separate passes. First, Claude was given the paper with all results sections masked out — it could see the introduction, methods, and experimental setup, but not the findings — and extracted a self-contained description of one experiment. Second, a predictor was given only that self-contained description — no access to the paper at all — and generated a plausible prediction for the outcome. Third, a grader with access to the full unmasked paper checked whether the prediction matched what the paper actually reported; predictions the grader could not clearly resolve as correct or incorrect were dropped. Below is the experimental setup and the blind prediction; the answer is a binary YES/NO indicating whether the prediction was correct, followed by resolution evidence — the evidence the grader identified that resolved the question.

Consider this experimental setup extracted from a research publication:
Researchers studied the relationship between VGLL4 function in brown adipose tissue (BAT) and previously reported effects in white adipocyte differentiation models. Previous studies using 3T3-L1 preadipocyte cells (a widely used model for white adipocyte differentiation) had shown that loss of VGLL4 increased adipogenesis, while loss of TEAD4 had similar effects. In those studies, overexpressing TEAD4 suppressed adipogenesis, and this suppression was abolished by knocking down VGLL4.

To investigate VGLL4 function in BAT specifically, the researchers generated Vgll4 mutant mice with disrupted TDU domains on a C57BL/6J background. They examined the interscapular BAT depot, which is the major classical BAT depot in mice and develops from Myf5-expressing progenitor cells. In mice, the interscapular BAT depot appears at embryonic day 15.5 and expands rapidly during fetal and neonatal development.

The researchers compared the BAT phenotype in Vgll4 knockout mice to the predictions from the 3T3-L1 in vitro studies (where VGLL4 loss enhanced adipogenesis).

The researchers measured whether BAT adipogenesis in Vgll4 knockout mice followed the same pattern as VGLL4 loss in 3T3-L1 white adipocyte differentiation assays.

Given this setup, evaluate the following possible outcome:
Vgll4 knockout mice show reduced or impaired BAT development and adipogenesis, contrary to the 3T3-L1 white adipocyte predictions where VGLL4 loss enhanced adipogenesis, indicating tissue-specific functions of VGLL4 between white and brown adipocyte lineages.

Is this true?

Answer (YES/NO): YES